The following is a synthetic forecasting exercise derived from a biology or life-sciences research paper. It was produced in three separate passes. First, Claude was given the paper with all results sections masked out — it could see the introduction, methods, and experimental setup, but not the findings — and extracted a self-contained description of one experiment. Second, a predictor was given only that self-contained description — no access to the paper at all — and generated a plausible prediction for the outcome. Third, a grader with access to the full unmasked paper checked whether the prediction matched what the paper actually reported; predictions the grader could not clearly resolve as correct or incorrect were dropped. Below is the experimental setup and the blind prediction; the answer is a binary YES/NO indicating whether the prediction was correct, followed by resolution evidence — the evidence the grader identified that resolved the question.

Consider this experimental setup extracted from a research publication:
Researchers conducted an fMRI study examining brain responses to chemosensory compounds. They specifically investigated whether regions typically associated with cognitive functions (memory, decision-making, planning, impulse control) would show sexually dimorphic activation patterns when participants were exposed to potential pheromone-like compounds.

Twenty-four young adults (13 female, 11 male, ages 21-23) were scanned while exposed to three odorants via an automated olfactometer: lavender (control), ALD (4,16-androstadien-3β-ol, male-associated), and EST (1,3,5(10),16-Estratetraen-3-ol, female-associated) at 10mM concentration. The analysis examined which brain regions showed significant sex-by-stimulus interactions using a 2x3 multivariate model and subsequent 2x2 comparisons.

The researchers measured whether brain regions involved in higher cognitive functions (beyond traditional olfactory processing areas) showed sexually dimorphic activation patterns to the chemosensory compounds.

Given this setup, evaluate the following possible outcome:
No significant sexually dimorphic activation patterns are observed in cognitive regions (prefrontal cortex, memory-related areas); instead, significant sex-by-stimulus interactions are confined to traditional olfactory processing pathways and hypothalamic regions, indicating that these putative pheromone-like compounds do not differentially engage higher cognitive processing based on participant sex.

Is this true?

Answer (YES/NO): NO